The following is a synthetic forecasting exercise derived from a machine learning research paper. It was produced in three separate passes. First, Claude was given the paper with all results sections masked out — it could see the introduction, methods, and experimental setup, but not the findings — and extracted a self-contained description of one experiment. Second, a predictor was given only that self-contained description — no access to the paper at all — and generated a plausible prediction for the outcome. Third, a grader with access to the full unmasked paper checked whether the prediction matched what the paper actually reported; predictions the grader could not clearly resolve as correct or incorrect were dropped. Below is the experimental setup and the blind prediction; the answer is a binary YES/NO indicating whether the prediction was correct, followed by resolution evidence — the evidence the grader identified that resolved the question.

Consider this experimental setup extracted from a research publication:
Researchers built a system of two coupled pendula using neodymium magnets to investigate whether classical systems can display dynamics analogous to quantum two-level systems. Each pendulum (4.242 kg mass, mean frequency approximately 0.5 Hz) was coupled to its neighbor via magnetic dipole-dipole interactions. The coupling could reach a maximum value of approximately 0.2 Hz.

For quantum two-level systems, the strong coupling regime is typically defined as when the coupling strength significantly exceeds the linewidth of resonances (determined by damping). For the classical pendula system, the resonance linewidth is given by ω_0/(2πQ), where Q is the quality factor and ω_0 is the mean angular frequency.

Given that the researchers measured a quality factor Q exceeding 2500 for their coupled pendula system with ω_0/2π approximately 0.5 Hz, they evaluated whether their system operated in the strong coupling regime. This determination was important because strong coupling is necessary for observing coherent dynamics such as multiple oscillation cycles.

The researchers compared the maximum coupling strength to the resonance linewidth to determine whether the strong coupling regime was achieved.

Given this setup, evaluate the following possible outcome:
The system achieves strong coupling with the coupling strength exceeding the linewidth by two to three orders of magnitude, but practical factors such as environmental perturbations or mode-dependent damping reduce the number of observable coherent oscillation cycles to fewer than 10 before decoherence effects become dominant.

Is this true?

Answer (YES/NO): NO